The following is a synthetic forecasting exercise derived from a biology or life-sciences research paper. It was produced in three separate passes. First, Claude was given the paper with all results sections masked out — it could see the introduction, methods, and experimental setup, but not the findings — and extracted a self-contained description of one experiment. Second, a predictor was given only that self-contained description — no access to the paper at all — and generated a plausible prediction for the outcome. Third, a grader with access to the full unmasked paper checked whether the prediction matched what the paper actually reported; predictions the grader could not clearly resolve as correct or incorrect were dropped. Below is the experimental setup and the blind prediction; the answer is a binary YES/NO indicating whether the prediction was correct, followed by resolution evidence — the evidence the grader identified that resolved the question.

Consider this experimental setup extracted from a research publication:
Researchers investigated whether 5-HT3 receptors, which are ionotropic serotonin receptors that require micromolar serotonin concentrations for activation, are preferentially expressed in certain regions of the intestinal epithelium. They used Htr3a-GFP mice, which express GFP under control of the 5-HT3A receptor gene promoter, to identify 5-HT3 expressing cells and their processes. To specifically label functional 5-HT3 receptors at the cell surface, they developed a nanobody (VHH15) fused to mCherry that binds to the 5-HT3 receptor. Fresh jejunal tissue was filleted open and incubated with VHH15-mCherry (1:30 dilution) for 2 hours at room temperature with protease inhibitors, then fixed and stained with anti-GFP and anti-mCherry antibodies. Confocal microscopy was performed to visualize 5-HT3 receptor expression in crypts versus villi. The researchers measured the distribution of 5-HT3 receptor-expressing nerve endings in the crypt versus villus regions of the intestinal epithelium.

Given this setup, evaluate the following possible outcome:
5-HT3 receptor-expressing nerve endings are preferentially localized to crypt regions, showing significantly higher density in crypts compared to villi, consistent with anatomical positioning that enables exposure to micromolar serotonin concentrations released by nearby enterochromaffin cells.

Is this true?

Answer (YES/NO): NO